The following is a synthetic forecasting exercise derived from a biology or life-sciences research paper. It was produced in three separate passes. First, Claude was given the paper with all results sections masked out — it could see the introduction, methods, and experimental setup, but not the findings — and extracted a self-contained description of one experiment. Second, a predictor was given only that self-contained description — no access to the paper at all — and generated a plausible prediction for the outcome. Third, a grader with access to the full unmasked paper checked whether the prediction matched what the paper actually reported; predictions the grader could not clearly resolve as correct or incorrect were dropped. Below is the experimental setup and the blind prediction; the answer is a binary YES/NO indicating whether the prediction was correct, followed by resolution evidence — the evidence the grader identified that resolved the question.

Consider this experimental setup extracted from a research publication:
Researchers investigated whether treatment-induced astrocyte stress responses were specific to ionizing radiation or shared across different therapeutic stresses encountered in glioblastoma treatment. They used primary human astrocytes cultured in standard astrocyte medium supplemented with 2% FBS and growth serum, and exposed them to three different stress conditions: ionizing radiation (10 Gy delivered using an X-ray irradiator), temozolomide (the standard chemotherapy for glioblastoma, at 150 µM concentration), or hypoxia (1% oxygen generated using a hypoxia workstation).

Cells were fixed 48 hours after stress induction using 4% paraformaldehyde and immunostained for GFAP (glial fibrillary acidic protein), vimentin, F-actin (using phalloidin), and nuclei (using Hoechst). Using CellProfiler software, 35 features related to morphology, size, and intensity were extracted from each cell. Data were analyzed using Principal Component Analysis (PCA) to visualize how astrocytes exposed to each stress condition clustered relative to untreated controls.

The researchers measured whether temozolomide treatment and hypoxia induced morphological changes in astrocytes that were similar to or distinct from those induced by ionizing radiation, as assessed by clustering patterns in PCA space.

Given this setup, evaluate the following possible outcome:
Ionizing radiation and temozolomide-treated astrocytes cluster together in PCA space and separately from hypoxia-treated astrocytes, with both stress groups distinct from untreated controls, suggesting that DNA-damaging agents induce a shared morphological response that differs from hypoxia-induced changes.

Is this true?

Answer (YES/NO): NO